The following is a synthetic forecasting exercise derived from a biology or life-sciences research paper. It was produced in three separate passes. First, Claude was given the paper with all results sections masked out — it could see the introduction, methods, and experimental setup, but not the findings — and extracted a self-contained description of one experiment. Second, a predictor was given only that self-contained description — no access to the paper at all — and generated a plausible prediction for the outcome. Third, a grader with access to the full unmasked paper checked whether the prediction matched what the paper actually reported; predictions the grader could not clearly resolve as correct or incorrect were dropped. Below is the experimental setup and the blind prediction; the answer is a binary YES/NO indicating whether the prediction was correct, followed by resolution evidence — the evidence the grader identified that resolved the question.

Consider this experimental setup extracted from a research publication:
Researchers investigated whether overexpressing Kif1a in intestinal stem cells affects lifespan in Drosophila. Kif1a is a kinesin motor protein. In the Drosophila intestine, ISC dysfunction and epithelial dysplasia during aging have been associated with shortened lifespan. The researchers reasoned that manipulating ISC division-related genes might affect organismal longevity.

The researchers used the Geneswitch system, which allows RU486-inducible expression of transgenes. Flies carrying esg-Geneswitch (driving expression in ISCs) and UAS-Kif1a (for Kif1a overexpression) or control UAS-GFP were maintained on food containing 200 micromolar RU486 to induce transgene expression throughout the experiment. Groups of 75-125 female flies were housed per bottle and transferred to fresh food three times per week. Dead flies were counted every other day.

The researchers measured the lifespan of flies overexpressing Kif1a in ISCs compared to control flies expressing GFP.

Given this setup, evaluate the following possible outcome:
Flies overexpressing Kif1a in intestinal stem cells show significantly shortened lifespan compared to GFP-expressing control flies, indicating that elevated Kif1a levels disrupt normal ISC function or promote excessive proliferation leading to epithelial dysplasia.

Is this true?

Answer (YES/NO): NO